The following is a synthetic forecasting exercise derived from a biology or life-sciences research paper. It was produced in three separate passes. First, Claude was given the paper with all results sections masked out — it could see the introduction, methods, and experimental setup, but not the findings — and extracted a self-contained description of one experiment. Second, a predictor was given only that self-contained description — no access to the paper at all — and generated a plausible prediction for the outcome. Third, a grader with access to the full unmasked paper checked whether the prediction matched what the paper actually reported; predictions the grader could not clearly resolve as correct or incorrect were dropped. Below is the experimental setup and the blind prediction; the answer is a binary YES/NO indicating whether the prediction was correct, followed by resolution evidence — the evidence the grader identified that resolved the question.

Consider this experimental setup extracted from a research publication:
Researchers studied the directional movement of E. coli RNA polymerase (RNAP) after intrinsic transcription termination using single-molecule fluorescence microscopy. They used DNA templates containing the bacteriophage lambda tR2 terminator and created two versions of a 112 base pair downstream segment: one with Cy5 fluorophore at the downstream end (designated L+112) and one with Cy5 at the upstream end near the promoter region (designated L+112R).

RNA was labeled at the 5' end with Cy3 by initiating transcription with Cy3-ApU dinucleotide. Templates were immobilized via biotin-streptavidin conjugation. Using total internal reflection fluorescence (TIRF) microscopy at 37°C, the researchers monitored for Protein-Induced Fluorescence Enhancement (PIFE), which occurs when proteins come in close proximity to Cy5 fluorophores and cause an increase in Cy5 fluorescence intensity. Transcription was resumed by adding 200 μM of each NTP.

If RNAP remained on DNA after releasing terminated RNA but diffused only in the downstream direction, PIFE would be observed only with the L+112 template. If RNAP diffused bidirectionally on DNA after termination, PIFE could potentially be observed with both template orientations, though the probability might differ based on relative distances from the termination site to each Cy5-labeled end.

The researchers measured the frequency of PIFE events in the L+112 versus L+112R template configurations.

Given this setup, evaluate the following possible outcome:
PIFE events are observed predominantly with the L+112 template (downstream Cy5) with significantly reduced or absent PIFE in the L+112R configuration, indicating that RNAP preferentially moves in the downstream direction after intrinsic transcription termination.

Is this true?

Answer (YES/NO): NO